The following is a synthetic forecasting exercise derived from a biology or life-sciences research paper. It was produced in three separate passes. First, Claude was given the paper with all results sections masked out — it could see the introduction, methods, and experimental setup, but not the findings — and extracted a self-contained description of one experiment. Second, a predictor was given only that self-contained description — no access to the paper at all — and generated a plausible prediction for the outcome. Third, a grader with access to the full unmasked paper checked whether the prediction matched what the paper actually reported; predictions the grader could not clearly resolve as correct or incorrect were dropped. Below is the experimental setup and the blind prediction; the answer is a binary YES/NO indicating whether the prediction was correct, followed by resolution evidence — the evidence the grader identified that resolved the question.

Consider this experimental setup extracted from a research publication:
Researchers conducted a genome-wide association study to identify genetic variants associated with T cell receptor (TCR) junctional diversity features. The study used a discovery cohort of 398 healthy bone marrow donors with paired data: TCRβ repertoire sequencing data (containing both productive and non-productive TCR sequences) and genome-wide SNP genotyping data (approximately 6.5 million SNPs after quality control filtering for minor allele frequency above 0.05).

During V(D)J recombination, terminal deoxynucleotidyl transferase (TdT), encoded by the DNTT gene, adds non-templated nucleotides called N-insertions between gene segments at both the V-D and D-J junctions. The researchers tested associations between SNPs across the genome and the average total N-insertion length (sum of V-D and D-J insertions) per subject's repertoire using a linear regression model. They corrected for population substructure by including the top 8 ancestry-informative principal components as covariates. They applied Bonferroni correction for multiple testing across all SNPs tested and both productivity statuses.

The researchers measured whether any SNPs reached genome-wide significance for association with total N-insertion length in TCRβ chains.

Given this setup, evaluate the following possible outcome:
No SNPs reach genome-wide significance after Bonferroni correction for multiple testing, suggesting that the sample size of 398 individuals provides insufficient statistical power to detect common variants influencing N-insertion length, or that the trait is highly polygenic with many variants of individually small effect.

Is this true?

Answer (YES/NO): NO